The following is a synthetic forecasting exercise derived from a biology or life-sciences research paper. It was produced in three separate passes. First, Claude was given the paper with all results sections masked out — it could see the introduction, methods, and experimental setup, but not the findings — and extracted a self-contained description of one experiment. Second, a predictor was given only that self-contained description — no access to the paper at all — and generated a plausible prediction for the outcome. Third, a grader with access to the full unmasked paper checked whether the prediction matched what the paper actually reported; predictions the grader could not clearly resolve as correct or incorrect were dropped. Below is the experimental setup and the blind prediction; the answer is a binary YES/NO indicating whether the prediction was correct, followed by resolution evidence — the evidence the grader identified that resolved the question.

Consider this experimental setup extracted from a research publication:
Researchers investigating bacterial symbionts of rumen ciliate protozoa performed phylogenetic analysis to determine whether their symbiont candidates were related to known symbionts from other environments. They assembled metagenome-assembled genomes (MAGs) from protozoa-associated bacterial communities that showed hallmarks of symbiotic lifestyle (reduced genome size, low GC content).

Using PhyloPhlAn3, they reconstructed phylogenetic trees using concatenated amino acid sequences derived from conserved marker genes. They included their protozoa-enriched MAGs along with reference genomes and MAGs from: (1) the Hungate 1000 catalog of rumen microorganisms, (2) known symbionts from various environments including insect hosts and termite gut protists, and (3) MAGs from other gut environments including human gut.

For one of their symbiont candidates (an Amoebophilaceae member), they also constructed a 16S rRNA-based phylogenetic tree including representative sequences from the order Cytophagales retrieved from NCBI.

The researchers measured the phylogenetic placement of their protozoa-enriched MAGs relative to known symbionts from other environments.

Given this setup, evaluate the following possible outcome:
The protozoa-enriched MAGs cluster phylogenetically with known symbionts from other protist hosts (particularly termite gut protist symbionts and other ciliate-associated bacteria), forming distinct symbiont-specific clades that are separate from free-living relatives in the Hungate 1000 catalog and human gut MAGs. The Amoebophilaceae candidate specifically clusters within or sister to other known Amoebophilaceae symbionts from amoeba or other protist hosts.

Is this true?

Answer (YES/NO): NO